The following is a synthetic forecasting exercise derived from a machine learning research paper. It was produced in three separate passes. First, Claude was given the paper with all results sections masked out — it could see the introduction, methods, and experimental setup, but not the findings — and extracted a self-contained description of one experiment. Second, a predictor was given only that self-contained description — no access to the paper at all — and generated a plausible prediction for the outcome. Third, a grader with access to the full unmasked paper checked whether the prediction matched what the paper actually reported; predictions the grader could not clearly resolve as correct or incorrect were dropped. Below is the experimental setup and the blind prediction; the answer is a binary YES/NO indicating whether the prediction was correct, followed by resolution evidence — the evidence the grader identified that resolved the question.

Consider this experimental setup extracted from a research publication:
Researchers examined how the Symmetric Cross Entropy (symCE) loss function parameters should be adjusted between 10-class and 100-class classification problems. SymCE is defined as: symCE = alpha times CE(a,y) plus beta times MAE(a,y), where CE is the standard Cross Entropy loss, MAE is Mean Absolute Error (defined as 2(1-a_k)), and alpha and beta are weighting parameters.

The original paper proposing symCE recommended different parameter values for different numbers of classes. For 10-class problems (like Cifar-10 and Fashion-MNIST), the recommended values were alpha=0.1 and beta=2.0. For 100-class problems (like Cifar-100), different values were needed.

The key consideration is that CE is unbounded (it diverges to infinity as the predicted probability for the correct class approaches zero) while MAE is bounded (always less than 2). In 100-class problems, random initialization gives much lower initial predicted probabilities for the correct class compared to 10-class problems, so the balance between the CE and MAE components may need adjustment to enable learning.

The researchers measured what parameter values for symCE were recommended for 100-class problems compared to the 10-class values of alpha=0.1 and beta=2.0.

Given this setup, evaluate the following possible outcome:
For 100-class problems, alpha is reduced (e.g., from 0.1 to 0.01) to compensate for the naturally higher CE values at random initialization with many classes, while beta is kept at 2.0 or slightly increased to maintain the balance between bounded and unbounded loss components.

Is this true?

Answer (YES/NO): NO